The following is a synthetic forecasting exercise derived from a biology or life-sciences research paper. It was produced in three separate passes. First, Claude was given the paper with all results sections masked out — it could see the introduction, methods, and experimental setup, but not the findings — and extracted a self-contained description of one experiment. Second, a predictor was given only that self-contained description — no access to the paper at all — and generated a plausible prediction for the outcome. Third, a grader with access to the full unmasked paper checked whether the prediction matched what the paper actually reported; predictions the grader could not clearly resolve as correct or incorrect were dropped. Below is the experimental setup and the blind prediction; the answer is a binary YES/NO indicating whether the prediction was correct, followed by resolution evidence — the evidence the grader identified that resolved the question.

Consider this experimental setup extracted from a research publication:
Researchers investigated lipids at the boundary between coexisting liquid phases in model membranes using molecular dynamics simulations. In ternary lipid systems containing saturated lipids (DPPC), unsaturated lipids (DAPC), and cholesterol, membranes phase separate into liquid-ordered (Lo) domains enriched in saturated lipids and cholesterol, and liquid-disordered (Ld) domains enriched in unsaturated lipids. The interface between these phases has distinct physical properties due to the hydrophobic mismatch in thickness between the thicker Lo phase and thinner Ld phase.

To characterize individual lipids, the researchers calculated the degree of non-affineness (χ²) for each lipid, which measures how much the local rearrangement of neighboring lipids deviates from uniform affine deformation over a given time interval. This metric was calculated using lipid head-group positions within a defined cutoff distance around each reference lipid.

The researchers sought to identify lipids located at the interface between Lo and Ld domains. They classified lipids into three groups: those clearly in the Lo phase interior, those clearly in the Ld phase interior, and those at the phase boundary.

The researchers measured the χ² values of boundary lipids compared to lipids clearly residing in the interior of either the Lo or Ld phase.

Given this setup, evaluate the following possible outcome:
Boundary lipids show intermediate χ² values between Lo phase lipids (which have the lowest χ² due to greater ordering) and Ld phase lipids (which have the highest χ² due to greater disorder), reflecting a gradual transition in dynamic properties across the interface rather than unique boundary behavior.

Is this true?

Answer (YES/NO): YES